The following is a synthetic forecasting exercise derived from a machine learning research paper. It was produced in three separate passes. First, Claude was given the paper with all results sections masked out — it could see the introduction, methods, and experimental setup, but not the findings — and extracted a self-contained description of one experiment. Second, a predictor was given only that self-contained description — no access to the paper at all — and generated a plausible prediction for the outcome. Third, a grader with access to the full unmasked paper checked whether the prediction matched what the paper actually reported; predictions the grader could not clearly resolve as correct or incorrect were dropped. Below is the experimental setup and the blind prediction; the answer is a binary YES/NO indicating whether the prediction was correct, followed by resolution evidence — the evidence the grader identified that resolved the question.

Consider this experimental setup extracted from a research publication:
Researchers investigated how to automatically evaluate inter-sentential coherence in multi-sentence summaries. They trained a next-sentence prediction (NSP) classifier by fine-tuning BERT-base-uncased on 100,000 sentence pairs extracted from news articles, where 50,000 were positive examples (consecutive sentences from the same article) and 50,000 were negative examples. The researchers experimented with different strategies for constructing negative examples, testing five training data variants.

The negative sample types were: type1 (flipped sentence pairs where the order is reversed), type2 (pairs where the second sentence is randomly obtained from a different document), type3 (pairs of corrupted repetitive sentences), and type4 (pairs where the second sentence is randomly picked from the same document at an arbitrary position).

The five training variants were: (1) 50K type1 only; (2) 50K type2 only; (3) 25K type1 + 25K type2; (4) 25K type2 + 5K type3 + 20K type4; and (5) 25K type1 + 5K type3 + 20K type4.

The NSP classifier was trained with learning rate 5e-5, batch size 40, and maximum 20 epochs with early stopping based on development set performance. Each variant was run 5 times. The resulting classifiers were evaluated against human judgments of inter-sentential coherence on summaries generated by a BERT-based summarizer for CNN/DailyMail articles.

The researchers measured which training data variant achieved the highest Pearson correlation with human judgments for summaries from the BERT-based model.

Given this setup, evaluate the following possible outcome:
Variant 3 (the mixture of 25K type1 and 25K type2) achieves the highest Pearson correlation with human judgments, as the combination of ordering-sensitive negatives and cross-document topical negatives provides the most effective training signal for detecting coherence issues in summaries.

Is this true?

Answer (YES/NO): NO